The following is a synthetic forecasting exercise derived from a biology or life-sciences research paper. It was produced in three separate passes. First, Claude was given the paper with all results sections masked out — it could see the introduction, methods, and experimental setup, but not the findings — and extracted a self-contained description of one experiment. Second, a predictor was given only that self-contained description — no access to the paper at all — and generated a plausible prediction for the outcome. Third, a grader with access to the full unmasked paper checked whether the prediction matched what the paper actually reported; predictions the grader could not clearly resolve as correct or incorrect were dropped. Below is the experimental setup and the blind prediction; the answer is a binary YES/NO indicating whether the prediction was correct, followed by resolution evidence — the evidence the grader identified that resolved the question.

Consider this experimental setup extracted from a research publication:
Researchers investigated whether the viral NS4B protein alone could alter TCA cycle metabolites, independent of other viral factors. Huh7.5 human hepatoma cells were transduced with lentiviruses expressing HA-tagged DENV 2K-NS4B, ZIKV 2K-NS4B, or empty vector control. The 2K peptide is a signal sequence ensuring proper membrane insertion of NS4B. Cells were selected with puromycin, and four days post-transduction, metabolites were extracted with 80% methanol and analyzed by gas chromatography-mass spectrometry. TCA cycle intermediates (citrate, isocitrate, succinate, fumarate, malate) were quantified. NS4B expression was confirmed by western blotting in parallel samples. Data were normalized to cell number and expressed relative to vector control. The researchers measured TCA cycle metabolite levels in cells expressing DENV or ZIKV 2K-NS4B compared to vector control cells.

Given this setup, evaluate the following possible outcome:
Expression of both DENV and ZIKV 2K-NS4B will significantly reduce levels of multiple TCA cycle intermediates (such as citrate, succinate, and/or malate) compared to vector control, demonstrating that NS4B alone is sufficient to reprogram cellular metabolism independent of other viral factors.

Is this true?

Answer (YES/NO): YES